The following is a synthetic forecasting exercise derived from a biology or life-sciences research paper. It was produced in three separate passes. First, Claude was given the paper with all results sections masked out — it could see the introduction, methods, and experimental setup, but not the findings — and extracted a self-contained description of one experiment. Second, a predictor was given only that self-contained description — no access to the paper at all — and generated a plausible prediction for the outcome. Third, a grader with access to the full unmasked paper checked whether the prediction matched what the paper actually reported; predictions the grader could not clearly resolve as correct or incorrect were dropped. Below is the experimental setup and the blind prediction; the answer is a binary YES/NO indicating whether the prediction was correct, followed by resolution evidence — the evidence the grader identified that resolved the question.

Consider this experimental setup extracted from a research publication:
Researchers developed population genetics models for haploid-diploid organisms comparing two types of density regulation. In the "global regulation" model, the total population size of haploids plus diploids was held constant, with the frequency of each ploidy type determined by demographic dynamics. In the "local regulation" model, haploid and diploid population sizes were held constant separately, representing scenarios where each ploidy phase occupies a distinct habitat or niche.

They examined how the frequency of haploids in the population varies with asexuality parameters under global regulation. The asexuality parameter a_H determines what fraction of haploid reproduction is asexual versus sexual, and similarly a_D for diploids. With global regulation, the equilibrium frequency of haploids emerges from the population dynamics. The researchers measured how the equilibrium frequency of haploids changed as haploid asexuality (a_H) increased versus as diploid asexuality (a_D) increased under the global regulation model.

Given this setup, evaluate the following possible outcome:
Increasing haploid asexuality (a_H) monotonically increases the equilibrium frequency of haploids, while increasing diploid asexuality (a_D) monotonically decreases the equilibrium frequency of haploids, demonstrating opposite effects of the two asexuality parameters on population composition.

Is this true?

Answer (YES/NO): YES